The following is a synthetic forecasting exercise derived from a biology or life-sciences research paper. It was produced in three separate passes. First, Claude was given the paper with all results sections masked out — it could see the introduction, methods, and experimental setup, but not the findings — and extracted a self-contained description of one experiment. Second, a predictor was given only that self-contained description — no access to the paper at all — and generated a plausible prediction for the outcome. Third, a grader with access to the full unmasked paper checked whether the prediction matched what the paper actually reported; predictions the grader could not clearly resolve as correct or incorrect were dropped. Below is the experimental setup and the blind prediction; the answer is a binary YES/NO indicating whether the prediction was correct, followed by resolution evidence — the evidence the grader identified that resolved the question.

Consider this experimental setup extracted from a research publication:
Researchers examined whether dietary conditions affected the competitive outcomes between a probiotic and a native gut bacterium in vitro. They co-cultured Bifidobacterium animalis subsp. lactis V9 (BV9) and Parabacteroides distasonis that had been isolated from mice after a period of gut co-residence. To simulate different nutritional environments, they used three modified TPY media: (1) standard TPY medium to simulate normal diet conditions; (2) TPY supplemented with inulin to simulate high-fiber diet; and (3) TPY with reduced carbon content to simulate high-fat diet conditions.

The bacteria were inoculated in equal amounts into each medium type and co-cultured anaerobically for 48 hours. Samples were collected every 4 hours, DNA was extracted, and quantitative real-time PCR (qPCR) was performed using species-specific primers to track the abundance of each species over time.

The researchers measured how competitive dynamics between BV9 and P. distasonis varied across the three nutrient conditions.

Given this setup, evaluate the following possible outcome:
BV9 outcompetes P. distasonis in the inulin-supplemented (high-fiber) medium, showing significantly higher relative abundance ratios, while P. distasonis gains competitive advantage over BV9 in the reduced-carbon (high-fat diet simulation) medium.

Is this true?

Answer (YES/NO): NO